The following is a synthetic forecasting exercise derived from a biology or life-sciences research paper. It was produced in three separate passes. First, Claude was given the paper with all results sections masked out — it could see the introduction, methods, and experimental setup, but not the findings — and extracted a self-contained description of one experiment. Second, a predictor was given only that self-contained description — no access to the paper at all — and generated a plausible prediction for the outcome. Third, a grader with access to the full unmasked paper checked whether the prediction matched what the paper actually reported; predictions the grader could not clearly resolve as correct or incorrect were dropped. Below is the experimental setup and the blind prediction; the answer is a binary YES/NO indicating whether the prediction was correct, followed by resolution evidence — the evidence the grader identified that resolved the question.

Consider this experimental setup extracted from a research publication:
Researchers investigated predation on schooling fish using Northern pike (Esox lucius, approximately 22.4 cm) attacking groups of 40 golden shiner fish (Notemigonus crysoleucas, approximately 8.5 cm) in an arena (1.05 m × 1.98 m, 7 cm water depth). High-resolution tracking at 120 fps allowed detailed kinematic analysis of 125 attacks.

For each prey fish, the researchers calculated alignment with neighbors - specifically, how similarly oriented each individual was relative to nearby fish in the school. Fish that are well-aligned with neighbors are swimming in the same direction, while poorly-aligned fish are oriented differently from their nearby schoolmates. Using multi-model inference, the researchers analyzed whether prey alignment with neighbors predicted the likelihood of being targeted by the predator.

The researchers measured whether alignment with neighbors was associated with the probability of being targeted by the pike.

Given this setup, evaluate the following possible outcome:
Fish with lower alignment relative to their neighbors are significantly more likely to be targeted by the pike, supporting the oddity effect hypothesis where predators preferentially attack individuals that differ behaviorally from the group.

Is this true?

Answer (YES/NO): YES